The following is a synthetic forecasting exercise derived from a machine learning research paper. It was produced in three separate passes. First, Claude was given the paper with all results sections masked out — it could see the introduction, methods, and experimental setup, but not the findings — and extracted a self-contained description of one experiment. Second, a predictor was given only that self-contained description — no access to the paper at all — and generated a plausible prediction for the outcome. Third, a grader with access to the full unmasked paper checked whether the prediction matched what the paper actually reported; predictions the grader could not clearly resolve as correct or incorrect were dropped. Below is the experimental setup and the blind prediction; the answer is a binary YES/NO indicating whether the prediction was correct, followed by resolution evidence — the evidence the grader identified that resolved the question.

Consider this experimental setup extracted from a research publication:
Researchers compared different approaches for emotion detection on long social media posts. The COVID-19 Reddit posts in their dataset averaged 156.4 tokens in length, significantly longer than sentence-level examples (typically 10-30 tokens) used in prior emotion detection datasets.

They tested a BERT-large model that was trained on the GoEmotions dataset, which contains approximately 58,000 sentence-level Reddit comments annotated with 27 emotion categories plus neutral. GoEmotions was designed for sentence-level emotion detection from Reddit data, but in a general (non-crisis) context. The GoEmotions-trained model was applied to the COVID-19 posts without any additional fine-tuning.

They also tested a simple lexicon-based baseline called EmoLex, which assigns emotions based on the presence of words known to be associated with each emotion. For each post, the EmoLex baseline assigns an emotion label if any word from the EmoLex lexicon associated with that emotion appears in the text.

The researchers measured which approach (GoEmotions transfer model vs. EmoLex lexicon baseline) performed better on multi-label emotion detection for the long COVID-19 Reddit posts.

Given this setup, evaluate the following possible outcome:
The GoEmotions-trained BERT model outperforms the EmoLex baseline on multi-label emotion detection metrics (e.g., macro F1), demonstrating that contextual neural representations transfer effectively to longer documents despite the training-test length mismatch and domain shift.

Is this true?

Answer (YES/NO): NO